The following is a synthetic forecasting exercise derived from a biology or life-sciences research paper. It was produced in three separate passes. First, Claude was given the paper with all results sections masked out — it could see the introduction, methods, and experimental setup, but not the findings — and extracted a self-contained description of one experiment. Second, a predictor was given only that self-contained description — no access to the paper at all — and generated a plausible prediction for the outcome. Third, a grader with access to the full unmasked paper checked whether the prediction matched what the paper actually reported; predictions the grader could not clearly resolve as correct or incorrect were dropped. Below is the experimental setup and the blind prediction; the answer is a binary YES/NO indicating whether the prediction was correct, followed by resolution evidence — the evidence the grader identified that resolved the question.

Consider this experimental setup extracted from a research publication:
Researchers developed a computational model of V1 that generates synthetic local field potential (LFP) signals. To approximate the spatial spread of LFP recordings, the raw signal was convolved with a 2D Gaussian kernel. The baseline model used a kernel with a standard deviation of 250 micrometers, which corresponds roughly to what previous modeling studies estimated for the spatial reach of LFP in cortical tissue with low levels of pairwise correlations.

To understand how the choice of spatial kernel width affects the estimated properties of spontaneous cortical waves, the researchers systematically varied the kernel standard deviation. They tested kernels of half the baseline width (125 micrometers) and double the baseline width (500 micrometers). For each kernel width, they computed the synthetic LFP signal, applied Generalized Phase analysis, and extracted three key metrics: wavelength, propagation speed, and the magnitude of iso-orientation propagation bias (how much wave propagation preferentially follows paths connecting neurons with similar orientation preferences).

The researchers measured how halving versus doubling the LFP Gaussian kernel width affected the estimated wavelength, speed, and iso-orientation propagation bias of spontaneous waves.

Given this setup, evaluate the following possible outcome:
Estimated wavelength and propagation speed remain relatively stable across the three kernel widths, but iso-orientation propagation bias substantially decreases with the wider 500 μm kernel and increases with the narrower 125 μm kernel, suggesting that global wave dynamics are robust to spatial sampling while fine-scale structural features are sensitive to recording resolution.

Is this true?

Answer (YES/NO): NO